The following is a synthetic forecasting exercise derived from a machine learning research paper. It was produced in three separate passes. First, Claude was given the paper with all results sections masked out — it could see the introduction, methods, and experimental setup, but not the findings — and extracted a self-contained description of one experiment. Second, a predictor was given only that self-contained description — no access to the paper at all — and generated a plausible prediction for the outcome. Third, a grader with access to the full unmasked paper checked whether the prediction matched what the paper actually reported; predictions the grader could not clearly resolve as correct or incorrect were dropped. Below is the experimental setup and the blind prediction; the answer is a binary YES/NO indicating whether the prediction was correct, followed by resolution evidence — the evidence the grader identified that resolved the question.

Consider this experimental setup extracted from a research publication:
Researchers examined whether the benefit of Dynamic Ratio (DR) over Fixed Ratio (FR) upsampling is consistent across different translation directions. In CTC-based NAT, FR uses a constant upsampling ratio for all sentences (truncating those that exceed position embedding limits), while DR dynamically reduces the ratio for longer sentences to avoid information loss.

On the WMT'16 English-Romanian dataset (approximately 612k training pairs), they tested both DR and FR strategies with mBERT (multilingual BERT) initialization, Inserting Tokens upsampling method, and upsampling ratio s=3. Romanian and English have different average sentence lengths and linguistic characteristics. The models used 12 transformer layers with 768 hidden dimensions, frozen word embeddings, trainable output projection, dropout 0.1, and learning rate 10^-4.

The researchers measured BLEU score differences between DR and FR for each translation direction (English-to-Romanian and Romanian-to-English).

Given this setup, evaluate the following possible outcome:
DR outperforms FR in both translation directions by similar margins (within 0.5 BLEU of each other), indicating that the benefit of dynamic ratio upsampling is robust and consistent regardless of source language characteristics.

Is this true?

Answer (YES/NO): NO